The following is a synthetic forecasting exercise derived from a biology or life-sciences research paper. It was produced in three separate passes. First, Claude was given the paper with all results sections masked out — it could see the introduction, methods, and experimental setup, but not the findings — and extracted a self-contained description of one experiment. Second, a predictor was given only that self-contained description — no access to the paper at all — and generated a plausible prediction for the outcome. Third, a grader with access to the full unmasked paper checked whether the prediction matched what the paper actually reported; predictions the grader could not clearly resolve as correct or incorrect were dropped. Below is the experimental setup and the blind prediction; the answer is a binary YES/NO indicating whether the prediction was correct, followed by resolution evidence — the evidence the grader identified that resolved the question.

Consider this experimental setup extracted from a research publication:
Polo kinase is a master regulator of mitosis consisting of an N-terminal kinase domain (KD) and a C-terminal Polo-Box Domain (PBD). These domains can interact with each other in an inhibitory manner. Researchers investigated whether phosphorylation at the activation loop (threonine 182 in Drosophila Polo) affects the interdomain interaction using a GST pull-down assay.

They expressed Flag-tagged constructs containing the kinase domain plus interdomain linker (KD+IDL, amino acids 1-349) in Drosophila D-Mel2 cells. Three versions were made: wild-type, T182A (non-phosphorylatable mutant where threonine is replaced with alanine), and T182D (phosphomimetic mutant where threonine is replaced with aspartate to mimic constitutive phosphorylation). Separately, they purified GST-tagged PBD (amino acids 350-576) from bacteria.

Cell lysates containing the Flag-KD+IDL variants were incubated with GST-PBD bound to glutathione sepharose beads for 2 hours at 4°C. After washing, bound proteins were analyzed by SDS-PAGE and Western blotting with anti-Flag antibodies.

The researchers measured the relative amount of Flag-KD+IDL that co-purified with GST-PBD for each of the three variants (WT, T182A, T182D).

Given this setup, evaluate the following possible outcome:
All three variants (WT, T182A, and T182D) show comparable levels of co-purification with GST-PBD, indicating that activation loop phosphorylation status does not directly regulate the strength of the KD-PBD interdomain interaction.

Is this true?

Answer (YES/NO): NO